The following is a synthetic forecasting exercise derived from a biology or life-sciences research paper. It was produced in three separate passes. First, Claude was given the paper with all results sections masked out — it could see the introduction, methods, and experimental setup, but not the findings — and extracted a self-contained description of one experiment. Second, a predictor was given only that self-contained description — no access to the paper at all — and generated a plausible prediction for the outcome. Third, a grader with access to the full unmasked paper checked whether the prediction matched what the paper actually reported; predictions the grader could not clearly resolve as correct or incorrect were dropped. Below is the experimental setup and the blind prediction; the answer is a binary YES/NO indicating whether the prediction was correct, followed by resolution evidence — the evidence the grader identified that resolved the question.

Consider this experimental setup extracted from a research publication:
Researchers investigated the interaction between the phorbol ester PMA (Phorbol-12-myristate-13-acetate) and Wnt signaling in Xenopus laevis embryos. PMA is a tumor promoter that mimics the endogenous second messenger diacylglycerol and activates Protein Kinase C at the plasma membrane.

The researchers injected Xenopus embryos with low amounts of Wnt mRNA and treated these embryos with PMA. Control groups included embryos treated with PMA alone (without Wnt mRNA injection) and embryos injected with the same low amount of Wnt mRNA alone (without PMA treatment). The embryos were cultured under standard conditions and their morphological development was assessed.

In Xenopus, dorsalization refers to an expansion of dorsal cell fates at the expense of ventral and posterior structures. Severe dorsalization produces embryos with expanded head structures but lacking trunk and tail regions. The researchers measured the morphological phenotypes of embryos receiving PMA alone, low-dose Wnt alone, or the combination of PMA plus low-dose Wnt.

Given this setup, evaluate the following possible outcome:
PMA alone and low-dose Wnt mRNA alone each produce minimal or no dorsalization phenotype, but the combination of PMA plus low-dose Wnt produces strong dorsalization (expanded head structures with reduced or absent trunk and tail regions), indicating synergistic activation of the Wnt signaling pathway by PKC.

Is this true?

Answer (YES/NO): YES